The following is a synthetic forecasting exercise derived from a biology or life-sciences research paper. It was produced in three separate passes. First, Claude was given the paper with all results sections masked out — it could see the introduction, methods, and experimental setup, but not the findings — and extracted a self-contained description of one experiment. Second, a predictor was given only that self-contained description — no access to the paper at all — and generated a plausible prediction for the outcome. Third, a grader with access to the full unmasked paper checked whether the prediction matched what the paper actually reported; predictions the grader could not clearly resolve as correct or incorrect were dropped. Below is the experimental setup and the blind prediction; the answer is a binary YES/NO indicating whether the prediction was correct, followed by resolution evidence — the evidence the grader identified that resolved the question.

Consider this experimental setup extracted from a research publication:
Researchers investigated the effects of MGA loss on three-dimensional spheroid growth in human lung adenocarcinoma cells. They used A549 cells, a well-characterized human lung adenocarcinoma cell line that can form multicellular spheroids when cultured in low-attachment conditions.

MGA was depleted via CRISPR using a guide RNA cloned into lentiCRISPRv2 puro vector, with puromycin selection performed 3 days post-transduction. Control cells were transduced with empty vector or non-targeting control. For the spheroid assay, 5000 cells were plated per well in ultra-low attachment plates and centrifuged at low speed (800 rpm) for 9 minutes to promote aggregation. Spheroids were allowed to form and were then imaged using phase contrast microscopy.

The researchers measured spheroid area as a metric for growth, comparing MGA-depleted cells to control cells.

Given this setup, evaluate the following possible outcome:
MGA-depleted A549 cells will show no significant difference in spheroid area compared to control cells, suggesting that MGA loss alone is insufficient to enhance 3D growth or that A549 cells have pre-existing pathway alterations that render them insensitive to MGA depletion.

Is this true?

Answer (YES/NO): NO